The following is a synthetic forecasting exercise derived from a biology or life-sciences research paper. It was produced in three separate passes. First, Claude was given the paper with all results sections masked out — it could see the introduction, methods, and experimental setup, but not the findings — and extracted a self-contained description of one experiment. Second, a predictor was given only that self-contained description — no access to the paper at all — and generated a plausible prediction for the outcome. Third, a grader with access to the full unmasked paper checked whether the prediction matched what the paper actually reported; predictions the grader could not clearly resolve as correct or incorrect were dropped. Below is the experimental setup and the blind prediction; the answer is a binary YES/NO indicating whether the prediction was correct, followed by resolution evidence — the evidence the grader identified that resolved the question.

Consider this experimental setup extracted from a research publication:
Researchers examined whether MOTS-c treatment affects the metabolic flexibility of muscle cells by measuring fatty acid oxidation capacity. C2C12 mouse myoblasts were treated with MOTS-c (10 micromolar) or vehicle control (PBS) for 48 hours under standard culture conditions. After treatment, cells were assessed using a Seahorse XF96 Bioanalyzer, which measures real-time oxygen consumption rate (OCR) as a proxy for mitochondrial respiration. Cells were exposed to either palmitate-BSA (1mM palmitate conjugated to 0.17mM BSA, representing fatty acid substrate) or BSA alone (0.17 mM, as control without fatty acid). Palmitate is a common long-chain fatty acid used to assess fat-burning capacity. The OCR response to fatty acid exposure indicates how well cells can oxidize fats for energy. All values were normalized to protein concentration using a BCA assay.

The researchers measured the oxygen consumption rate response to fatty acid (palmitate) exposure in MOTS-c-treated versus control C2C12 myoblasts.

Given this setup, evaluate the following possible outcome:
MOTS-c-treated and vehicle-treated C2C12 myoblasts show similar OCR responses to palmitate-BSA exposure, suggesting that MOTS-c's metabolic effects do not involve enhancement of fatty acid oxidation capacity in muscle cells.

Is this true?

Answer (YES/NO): NO